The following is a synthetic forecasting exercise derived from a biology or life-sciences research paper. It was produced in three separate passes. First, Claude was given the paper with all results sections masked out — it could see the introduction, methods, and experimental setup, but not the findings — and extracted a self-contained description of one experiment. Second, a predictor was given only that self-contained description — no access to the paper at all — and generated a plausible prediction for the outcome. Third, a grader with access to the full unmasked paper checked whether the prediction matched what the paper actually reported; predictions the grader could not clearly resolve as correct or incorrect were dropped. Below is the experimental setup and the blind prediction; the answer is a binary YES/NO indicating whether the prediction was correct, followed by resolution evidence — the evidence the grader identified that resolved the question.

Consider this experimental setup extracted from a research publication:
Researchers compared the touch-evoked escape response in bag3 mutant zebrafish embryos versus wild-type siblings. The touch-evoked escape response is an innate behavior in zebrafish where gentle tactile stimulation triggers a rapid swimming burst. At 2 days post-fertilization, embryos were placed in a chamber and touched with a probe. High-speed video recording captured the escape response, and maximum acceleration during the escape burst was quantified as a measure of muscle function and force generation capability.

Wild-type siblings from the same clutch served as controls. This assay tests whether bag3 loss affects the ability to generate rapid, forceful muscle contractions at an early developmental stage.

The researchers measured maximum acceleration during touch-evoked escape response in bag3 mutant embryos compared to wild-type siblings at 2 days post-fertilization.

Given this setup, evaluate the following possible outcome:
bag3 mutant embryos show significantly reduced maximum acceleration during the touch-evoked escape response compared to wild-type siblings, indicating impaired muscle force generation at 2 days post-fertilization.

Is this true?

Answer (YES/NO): NO